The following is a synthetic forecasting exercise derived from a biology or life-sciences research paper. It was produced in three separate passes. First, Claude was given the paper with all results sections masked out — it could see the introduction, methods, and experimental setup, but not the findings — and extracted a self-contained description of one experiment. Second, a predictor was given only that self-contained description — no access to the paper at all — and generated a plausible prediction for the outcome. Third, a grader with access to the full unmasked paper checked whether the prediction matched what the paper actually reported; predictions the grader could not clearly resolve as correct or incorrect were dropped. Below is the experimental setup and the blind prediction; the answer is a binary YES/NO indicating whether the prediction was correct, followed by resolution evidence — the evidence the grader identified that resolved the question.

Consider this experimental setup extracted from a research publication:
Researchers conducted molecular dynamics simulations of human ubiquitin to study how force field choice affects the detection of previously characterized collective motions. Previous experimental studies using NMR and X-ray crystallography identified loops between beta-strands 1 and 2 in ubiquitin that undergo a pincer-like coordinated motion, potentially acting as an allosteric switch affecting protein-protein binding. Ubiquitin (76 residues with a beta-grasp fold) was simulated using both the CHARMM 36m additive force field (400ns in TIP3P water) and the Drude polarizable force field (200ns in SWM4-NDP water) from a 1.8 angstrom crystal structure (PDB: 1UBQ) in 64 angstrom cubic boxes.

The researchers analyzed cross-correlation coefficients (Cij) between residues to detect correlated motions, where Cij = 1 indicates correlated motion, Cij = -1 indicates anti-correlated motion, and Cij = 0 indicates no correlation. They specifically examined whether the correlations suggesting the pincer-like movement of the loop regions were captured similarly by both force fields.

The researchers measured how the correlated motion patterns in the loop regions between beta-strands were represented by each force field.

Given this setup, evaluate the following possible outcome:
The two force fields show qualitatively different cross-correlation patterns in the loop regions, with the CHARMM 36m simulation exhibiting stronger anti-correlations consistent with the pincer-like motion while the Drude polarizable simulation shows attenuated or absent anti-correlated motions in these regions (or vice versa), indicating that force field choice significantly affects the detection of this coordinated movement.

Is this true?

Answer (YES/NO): NO